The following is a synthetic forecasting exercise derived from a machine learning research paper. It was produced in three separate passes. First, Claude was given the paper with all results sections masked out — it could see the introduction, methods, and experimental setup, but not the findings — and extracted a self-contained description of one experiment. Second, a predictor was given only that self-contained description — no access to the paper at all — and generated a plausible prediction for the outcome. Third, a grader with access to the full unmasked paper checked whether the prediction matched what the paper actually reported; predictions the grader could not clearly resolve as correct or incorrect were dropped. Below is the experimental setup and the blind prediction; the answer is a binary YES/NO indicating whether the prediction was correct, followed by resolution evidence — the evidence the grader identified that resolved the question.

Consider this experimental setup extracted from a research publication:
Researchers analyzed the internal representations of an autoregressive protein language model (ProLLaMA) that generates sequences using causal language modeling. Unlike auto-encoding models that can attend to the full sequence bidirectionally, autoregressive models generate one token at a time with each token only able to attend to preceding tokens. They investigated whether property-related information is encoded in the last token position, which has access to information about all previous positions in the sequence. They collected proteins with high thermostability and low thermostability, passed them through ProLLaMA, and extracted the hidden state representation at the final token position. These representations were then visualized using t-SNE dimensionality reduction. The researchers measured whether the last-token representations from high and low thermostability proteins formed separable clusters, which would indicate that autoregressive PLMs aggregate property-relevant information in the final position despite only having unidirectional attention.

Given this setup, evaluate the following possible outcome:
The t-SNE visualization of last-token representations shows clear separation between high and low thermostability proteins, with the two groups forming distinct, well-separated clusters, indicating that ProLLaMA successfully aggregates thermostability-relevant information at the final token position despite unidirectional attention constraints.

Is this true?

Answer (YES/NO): NO